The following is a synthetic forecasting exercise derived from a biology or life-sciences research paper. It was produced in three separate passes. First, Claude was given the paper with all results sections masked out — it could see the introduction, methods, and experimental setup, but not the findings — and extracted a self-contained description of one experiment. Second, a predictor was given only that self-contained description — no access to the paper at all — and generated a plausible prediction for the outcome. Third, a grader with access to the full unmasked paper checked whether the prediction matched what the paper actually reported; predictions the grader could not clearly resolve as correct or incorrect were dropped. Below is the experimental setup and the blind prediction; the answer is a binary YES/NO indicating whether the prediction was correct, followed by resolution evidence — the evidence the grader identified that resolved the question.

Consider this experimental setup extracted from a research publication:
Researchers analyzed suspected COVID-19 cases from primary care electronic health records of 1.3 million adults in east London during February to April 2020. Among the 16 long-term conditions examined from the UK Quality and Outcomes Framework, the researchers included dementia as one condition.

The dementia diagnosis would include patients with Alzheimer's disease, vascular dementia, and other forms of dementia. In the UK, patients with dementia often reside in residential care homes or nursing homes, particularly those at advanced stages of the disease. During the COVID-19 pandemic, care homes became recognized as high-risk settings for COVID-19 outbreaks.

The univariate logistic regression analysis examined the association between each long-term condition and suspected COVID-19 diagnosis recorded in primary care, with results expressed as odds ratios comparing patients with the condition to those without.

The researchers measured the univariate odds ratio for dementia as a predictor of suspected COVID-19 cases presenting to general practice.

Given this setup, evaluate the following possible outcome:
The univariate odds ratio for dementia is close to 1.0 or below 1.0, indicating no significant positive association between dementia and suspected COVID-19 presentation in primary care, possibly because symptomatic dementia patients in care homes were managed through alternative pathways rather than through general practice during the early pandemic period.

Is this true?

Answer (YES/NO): NO